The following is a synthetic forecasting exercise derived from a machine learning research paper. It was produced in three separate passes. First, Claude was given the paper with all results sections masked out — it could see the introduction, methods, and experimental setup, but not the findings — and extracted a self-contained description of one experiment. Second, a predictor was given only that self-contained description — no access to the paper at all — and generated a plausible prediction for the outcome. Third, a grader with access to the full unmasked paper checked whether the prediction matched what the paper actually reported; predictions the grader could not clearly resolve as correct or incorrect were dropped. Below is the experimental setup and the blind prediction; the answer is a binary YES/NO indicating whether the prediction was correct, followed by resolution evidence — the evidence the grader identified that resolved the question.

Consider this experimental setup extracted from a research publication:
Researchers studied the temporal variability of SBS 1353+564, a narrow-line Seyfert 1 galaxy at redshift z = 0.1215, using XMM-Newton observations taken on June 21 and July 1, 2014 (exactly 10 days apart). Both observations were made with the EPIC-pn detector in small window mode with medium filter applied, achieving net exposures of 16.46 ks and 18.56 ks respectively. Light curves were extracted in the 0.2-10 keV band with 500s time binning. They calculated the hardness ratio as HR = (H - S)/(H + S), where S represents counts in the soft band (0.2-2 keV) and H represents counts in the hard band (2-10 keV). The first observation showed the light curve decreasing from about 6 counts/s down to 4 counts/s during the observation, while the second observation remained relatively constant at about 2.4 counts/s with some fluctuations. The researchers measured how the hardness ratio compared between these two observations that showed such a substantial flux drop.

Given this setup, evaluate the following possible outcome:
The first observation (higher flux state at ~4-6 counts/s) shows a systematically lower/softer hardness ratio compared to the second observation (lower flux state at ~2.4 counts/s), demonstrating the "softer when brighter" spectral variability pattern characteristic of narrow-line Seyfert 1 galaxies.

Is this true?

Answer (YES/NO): NO